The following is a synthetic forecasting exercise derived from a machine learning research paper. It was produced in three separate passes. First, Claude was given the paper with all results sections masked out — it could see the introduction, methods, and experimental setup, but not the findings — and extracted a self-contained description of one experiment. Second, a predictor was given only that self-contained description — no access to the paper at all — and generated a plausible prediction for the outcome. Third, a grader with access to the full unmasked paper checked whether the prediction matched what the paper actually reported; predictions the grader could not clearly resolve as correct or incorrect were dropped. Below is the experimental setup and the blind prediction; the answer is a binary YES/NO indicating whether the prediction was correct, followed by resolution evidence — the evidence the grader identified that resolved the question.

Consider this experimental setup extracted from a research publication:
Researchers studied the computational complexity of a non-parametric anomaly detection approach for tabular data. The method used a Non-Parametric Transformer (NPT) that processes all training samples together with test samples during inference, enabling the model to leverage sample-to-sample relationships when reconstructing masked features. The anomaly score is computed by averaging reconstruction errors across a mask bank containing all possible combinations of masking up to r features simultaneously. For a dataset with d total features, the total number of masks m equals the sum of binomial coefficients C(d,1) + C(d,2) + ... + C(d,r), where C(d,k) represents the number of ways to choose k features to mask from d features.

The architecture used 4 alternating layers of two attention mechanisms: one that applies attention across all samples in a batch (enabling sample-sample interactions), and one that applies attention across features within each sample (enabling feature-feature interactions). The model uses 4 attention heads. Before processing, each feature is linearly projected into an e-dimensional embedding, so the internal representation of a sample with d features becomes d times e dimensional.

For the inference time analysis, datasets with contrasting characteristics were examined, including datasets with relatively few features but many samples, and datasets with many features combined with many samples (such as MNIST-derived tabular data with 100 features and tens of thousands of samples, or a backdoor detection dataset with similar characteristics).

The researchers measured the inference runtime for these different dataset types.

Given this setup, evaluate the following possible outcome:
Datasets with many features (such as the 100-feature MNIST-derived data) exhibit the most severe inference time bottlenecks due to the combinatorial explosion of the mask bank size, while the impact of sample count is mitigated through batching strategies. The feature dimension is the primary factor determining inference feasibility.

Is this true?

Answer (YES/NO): NO